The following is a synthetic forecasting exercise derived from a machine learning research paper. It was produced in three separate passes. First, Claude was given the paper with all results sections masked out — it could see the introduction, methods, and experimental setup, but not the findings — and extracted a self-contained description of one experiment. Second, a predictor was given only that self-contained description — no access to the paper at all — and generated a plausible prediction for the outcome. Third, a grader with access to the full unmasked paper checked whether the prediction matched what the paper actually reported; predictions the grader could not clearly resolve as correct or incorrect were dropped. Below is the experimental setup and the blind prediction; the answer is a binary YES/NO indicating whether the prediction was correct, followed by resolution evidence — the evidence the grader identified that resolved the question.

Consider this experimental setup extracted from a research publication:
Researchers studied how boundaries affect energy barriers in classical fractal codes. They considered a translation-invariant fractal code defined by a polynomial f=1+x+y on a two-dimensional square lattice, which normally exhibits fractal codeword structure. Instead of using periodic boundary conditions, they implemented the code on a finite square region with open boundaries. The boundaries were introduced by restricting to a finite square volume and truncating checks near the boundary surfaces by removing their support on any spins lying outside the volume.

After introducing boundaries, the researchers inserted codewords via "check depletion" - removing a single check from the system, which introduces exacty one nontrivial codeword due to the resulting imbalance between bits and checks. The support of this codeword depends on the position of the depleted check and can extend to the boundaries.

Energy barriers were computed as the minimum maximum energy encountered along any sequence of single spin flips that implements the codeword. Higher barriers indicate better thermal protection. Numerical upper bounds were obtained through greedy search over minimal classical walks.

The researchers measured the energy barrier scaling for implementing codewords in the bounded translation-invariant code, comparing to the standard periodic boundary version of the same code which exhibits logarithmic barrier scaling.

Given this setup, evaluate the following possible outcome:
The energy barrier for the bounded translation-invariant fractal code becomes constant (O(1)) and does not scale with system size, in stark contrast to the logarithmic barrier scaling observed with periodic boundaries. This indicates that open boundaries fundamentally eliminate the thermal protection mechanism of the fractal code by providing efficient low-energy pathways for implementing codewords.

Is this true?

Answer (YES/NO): NO